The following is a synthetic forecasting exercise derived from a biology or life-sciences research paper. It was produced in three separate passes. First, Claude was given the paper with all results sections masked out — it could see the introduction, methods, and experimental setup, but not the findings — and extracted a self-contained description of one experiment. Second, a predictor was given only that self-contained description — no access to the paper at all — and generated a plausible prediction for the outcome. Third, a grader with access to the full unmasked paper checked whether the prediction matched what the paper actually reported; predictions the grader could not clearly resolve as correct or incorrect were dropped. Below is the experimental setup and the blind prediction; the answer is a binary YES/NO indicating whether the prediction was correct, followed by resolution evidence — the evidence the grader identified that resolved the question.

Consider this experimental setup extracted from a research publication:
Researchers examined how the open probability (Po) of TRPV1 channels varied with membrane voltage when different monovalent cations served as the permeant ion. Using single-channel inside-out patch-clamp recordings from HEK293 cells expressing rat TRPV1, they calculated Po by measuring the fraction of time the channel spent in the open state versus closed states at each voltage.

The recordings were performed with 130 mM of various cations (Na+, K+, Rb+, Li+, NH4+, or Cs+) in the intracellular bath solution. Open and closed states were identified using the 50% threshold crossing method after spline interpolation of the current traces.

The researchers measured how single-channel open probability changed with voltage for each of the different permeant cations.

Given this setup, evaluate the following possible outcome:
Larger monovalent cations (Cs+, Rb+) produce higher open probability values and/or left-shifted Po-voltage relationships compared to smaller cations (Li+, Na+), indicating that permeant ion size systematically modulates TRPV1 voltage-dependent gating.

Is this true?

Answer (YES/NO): NO